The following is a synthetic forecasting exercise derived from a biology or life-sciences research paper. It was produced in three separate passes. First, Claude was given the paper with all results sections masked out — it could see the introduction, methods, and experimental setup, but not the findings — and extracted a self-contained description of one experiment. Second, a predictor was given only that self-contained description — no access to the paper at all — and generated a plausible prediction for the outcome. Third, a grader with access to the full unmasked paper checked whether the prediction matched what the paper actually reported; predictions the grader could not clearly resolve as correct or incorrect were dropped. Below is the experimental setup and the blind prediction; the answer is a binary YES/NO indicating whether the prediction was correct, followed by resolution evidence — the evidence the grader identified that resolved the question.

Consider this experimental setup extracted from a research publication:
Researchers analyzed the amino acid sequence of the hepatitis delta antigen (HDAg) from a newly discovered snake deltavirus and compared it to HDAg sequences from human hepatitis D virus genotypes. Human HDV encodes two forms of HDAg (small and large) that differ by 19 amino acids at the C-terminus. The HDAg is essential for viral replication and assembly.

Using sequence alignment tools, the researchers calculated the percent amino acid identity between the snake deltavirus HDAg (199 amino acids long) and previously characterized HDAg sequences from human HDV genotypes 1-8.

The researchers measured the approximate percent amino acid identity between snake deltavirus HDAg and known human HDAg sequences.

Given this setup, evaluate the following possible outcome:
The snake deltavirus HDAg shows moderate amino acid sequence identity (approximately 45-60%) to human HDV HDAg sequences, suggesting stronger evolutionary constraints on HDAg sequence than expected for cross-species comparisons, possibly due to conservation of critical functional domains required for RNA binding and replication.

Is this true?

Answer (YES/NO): YES